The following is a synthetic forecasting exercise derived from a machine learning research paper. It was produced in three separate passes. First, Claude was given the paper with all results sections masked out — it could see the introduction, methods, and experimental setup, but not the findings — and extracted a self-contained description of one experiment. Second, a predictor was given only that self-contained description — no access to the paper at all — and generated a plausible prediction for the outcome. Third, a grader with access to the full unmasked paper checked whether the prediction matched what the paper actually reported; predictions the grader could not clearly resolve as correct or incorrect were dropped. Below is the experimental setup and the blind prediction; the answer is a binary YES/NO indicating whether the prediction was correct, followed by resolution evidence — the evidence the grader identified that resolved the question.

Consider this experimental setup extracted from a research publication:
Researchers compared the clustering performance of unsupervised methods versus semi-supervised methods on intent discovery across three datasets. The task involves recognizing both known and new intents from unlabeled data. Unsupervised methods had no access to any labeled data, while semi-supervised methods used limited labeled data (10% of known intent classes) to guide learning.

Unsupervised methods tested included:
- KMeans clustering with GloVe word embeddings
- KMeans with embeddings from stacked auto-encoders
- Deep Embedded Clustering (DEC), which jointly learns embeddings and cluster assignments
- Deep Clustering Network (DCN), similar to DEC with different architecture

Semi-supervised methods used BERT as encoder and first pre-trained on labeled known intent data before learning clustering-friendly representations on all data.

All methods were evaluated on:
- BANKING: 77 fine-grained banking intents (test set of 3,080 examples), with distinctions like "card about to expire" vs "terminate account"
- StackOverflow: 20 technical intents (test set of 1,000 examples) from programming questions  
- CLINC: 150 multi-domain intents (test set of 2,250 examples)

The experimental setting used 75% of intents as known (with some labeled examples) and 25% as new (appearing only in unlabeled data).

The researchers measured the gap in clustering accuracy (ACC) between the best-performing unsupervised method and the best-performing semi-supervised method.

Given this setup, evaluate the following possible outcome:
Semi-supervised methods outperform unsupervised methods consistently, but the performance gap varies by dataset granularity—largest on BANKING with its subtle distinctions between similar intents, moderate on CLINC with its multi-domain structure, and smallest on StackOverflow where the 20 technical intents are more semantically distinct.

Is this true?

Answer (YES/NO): NO